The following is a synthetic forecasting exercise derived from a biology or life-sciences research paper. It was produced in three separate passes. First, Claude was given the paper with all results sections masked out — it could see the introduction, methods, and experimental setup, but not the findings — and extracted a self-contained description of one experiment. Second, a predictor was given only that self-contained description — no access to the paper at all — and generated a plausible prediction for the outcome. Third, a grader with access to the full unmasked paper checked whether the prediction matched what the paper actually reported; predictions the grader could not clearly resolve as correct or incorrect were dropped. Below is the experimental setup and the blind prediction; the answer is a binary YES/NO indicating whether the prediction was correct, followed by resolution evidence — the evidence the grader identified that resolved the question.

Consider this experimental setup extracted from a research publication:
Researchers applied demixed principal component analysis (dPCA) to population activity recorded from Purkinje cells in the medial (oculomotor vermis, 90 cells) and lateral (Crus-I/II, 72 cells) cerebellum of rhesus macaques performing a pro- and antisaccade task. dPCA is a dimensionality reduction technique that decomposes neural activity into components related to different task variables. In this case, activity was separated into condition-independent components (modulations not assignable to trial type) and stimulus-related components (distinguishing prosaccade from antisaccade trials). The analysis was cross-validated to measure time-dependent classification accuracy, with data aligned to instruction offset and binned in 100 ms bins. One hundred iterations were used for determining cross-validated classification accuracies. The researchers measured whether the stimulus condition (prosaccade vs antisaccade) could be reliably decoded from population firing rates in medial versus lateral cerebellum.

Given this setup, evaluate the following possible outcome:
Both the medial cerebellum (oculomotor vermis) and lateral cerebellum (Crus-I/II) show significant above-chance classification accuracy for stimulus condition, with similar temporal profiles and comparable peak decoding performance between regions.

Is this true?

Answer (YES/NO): NO